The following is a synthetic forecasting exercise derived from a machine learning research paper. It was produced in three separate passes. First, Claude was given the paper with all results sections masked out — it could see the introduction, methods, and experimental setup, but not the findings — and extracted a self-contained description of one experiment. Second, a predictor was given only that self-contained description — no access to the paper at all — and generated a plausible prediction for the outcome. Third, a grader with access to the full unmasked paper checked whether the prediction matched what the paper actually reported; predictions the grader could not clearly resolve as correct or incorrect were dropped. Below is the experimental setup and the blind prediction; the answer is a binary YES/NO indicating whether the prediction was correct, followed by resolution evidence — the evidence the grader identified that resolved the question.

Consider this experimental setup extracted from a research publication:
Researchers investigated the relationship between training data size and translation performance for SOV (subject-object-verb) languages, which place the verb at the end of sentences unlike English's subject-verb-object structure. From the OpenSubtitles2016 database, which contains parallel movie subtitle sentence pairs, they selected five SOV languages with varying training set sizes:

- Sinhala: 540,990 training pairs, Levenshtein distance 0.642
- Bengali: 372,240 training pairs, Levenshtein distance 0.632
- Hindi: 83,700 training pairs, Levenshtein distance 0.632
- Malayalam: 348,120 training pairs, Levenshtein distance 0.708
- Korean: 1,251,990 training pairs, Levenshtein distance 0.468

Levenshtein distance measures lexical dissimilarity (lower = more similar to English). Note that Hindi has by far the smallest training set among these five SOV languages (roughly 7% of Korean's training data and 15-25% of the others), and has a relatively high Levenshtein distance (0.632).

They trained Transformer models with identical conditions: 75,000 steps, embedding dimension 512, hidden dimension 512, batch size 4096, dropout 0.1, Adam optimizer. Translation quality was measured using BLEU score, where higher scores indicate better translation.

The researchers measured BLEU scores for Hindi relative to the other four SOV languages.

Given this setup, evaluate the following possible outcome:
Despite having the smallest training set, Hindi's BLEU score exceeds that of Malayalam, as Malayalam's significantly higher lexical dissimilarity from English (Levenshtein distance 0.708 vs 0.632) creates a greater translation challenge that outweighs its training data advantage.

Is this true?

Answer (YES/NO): NO